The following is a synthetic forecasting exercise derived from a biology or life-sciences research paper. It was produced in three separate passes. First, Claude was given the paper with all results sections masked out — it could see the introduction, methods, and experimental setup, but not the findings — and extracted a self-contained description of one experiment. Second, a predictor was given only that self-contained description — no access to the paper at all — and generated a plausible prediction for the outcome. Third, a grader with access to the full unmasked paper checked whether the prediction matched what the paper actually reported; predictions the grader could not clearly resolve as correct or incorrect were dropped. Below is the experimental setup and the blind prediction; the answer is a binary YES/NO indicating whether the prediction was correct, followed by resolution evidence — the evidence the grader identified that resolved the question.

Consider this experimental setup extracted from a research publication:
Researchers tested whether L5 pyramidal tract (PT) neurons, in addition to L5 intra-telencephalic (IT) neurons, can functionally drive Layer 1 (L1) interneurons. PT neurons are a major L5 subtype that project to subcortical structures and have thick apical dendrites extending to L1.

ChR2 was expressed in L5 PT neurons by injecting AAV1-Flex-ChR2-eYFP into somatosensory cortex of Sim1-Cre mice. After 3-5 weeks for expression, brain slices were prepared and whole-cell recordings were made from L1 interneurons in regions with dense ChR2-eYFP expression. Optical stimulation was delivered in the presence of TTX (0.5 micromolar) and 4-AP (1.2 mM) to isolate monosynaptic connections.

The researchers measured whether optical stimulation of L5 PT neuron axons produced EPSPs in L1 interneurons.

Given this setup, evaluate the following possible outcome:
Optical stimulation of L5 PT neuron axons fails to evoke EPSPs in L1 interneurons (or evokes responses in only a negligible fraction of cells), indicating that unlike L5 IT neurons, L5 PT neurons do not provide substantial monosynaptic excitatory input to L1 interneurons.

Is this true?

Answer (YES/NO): YES